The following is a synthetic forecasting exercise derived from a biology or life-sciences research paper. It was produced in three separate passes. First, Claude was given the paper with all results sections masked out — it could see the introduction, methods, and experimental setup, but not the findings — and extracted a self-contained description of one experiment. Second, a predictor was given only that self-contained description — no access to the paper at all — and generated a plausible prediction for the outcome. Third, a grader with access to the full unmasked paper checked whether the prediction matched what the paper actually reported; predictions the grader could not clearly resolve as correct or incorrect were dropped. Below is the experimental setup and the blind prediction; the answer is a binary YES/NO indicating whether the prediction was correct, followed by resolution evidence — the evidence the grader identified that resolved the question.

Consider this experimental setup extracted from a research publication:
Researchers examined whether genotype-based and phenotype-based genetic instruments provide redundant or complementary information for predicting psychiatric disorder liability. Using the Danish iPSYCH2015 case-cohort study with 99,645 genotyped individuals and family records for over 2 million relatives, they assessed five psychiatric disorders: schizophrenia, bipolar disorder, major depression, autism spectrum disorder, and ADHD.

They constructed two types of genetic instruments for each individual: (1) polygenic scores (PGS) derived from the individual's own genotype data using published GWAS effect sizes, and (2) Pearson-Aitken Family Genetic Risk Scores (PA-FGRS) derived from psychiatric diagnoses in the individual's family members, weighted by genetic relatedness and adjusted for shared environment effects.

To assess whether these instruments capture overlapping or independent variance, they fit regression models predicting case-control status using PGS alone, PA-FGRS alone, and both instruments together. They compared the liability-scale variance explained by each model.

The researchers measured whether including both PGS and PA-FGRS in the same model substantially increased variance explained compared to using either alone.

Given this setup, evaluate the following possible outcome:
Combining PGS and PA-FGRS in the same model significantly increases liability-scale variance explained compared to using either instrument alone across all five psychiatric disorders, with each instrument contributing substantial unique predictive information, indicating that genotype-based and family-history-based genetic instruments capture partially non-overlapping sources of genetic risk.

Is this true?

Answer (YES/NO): YES